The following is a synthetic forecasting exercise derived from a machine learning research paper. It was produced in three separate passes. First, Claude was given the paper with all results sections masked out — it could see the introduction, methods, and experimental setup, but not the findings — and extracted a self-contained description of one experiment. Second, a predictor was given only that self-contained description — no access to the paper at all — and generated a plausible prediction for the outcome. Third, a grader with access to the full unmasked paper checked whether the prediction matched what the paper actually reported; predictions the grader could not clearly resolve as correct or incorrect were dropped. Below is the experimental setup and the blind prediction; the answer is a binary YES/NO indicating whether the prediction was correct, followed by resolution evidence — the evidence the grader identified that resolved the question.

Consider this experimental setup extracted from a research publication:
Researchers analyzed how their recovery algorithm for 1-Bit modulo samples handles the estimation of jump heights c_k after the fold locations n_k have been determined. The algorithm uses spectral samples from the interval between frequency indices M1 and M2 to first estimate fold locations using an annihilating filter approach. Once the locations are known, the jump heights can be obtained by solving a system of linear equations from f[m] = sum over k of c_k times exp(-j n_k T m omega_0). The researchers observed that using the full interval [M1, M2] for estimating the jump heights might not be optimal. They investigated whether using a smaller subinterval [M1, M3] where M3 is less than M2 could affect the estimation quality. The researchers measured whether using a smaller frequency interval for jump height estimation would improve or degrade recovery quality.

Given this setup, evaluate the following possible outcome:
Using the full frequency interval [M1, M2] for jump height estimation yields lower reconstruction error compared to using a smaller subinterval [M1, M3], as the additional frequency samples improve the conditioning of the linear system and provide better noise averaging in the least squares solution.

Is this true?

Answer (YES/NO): NO